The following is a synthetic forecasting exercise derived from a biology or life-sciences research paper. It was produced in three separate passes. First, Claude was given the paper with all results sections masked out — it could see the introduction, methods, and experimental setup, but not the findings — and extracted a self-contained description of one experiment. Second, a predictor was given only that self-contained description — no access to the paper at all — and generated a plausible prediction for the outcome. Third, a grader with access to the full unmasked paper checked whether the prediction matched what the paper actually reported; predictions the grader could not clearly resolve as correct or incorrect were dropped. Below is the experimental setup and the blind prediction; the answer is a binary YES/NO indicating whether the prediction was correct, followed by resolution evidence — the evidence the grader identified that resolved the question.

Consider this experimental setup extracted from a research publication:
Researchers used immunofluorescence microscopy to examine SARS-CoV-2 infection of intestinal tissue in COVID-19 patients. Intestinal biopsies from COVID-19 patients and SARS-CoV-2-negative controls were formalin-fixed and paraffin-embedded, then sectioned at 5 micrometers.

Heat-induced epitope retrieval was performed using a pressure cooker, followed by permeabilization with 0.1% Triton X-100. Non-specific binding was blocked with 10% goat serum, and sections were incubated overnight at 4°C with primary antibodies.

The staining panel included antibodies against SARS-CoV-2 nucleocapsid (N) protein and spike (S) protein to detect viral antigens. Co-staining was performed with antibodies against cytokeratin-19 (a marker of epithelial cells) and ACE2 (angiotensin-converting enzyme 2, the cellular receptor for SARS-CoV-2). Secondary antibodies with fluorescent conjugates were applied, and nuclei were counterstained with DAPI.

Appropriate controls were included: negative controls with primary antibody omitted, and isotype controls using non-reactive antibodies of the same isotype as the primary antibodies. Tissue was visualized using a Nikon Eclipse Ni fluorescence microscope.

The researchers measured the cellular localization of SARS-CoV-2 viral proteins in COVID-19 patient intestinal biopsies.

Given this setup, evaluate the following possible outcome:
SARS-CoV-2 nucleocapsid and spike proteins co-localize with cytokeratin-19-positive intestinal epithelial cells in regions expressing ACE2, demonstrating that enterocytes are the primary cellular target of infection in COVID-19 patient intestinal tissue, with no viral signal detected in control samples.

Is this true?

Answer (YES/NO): NO